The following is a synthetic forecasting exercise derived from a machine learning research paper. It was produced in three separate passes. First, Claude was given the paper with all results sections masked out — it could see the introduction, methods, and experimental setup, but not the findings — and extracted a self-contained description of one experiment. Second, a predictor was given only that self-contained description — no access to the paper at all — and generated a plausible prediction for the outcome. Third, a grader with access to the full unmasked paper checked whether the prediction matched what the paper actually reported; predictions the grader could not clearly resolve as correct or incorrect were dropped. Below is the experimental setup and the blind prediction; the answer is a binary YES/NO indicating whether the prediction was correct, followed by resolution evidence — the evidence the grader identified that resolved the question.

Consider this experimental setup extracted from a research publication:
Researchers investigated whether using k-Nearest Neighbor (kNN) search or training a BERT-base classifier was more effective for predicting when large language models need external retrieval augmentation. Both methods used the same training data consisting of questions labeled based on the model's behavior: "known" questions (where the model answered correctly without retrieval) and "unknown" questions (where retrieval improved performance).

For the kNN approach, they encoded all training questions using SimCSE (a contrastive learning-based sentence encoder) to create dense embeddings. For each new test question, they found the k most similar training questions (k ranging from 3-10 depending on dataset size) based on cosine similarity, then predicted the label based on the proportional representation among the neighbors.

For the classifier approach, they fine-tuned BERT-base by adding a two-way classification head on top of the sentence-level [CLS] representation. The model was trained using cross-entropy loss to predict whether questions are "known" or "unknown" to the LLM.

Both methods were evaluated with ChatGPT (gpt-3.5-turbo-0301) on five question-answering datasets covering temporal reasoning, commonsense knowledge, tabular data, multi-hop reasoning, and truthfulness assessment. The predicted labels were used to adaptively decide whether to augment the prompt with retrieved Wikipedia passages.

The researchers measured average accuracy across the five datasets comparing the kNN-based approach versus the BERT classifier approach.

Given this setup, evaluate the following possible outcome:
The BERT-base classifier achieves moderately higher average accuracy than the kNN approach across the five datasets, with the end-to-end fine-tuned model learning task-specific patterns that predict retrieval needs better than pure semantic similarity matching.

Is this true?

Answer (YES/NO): NO